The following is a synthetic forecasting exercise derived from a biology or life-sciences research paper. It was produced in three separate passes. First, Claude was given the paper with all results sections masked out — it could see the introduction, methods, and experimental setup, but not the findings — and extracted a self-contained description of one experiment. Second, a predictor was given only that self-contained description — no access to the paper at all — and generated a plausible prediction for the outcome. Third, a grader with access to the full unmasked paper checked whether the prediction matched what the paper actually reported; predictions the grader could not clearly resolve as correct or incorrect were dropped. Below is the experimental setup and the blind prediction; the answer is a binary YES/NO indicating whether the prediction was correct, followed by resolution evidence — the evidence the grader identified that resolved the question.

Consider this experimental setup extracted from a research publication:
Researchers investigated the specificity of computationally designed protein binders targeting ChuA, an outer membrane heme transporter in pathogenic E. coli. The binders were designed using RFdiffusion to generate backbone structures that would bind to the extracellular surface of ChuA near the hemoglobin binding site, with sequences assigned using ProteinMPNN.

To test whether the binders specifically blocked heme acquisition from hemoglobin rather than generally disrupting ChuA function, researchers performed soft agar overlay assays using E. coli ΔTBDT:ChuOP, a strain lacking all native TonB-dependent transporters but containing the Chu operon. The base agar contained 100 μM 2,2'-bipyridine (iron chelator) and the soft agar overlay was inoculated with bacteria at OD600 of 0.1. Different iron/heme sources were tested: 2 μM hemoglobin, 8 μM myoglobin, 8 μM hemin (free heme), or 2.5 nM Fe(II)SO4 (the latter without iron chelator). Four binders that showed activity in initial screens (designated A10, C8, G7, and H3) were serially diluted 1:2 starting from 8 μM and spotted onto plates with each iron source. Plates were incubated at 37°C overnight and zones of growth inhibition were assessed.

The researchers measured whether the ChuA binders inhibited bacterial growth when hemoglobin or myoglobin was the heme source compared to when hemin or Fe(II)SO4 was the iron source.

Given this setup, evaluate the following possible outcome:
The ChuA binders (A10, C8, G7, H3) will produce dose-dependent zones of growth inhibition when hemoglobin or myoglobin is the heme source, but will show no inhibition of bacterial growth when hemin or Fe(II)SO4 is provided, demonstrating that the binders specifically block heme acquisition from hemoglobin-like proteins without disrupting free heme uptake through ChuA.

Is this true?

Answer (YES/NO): YES